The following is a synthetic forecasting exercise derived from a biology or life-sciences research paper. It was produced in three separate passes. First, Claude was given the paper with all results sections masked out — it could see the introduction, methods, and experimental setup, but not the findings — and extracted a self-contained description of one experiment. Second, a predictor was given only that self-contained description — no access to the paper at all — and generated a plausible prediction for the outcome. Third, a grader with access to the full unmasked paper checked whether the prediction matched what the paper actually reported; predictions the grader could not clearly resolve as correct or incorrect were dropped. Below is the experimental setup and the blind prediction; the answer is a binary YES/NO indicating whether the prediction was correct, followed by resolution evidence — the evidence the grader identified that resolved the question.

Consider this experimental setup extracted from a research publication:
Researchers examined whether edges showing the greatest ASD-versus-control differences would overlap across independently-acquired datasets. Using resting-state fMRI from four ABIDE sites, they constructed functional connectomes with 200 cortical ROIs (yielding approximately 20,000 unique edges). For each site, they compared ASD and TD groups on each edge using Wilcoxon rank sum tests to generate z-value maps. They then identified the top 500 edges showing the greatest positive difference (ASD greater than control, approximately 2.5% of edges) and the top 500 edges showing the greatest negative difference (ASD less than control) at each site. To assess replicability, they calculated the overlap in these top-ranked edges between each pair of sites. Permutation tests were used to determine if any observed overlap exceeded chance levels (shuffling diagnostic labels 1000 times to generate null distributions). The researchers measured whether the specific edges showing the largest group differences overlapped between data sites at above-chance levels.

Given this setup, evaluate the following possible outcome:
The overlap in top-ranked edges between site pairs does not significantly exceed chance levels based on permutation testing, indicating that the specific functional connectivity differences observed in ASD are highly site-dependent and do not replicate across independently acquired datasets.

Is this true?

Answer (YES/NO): NO